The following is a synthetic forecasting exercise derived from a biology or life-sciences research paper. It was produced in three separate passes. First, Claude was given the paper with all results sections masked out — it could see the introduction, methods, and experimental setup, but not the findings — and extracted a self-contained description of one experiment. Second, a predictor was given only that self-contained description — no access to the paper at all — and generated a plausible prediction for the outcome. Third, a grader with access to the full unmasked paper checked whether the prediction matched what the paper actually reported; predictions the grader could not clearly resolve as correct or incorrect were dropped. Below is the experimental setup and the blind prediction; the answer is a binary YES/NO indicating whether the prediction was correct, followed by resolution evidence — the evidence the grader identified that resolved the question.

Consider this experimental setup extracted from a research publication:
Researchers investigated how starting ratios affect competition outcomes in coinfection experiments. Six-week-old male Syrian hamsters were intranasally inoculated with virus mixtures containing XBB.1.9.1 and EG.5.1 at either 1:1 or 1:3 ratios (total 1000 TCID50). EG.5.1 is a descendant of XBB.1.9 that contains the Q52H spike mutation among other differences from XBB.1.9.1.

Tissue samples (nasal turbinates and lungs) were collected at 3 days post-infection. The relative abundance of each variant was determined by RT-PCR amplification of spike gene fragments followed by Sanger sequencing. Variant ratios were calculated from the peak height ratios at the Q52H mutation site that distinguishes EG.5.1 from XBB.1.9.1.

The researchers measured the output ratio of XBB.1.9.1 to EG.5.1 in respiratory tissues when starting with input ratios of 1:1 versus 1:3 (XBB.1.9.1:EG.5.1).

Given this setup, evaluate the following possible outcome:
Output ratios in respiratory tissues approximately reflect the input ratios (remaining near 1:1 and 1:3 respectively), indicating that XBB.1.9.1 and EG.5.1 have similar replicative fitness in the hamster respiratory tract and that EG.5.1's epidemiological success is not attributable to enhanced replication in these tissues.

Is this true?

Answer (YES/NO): NO